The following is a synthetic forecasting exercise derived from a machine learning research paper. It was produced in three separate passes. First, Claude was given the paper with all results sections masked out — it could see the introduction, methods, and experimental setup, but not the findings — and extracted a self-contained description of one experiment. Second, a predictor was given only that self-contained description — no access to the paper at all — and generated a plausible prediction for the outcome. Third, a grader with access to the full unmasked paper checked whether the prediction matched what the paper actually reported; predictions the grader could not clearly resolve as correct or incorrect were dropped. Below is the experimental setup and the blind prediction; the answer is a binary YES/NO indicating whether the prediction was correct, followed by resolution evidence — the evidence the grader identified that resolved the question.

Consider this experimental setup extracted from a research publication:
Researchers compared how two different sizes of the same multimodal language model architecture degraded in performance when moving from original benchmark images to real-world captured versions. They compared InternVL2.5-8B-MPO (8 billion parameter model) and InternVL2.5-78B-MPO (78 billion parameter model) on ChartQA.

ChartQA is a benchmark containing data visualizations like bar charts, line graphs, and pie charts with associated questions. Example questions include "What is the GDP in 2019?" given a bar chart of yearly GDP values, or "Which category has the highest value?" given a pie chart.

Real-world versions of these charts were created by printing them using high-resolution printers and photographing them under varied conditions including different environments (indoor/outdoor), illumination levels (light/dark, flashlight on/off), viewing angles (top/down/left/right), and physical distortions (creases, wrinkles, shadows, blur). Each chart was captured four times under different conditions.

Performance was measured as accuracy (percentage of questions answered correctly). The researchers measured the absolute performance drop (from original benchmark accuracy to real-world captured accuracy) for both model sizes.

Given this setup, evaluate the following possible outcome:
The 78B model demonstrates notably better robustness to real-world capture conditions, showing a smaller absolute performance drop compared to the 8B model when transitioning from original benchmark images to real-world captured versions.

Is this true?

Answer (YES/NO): NO